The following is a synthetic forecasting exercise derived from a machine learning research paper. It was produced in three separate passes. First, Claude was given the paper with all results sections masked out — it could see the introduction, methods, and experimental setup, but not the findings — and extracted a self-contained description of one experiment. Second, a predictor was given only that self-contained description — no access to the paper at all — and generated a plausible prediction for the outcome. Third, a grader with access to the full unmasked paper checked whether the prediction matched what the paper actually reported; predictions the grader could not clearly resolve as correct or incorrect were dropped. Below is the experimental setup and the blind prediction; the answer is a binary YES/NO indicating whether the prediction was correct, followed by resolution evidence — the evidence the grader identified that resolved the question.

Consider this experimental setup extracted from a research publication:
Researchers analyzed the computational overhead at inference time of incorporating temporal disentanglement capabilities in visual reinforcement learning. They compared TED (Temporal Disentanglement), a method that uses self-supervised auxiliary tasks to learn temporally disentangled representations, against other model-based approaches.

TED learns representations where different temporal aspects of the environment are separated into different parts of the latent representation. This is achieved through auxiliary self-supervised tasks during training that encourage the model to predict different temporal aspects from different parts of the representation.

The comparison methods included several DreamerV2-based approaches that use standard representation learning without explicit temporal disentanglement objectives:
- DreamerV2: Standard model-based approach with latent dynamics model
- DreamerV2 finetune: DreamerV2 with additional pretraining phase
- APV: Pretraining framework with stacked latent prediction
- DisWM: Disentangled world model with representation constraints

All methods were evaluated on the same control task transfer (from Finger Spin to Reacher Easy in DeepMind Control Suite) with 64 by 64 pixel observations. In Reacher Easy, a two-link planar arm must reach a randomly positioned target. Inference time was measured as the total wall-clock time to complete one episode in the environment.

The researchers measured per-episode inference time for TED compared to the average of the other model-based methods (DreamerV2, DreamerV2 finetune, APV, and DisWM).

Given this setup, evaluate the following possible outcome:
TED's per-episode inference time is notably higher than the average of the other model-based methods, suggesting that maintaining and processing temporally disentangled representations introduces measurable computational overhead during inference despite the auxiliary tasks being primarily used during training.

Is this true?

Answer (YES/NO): YES